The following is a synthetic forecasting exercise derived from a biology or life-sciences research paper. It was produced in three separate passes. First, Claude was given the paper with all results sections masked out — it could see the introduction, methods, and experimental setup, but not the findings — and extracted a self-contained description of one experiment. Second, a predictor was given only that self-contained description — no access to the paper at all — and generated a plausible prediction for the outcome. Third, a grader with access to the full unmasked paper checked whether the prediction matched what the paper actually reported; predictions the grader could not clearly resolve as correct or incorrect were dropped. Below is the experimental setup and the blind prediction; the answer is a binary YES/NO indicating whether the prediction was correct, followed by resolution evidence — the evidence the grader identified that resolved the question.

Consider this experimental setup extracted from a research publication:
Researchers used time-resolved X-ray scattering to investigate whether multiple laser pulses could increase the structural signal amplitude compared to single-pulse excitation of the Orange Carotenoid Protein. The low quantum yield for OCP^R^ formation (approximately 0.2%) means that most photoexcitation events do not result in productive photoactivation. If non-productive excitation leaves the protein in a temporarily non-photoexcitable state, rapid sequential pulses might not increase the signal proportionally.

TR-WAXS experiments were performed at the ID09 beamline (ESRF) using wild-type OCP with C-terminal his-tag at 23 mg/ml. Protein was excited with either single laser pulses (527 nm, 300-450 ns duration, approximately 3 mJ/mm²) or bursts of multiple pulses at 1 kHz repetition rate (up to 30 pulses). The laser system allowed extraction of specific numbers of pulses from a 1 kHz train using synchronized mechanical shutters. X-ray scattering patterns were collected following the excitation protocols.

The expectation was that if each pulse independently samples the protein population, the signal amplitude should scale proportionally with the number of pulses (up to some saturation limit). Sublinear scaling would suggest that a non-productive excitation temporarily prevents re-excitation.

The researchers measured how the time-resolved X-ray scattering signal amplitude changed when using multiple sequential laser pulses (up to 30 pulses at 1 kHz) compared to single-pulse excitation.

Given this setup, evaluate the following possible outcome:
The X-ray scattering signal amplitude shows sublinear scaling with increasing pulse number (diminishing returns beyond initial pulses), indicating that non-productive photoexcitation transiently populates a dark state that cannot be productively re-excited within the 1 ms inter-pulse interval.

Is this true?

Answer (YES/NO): NO